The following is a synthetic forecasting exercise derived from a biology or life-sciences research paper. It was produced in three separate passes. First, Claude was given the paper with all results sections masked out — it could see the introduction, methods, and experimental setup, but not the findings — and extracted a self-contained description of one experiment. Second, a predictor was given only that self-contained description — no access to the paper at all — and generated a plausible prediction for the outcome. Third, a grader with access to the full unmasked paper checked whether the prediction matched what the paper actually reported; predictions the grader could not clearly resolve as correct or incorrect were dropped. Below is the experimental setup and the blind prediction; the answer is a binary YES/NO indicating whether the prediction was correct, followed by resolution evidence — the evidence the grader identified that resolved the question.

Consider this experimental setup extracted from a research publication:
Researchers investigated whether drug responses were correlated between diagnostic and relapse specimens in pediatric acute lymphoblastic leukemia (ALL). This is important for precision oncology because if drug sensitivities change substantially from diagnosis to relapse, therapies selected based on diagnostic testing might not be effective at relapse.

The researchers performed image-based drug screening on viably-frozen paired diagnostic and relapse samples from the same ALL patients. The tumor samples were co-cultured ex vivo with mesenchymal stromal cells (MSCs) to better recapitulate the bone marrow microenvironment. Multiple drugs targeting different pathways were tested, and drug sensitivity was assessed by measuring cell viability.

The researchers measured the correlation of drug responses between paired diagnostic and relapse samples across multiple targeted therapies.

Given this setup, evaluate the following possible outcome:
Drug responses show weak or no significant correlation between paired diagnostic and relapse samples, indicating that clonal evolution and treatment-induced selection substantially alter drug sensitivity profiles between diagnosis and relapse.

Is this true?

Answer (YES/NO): NO